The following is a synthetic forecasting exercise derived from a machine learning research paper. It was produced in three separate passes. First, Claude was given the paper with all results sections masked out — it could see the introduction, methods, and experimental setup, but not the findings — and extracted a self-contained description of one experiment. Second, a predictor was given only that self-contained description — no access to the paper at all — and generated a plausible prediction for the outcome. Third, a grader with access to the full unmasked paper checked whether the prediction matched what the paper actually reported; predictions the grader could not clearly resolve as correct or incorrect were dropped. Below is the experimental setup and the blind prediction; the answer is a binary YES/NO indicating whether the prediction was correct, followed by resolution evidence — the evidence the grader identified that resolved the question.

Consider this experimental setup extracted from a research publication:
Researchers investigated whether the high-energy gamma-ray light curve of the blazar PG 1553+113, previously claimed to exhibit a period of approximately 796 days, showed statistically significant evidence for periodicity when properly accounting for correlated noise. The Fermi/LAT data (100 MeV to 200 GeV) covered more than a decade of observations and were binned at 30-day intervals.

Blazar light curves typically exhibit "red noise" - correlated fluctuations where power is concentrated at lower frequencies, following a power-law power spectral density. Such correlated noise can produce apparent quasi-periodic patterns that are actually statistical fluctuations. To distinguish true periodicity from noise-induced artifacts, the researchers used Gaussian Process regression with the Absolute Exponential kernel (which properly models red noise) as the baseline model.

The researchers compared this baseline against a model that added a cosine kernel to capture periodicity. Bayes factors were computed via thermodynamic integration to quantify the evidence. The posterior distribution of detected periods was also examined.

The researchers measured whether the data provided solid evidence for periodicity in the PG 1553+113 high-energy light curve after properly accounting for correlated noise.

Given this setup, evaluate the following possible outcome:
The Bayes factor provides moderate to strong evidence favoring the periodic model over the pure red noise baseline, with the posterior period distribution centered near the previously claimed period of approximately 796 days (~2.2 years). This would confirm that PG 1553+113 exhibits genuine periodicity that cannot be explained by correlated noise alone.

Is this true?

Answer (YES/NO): YES